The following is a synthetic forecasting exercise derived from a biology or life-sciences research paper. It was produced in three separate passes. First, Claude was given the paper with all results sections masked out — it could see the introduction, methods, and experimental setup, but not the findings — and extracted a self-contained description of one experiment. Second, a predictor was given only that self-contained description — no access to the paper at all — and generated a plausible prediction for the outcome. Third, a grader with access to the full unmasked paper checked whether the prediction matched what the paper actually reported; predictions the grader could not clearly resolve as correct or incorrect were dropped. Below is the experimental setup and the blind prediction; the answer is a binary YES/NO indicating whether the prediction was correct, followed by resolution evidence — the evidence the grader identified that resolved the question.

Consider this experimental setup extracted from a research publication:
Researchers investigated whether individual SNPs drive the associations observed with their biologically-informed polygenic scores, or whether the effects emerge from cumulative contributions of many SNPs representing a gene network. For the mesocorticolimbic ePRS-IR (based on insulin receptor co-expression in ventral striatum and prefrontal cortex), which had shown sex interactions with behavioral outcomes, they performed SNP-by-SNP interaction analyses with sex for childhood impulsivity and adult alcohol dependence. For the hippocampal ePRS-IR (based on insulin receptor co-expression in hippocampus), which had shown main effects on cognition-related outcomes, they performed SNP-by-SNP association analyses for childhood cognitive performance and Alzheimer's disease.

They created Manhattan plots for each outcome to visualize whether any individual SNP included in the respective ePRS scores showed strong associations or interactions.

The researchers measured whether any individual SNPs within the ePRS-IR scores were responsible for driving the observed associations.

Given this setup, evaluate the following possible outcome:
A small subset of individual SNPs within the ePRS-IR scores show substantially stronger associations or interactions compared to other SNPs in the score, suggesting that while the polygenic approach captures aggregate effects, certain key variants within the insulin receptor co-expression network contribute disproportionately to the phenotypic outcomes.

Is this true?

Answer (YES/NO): NO